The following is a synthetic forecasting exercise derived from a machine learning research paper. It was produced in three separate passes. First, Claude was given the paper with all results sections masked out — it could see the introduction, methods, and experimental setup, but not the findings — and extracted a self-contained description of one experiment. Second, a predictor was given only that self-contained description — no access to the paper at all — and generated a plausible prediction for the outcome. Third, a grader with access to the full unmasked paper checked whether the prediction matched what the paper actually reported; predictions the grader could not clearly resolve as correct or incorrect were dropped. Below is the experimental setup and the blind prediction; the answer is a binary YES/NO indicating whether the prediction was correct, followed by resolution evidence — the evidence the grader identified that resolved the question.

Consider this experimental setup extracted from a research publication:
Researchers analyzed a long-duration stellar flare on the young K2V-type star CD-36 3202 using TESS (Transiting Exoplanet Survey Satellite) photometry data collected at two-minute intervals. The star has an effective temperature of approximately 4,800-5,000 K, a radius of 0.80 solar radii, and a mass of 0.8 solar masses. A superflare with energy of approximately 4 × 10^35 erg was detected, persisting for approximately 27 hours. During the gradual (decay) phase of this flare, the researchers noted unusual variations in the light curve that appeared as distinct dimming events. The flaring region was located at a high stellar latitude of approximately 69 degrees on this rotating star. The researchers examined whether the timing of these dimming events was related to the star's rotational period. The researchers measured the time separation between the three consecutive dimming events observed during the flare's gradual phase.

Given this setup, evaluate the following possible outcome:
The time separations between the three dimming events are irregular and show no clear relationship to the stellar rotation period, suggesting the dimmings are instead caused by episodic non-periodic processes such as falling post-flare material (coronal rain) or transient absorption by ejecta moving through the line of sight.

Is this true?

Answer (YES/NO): NO